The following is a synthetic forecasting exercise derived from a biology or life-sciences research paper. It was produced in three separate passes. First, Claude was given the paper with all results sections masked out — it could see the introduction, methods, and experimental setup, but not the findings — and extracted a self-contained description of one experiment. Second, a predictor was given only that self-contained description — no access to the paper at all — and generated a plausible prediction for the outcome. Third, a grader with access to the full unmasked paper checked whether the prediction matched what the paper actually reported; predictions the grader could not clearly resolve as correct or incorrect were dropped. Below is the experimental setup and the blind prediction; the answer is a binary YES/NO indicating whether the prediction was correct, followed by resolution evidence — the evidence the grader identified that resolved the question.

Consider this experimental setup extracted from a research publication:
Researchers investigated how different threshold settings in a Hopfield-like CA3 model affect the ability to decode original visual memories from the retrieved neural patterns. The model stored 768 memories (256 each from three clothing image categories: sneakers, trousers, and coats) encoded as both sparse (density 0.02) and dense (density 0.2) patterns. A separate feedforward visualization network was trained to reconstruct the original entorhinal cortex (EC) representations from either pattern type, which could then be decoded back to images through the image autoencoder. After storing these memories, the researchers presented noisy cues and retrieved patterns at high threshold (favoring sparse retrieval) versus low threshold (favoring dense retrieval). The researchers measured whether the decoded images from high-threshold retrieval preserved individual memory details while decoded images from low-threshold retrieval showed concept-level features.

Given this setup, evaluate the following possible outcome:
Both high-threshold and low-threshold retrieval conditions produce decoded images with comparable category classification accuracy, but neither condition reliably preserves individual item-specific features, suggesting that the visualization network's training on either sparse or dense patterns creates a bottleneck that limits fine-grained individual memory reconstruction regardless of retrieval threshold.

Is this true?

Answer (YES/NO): NO